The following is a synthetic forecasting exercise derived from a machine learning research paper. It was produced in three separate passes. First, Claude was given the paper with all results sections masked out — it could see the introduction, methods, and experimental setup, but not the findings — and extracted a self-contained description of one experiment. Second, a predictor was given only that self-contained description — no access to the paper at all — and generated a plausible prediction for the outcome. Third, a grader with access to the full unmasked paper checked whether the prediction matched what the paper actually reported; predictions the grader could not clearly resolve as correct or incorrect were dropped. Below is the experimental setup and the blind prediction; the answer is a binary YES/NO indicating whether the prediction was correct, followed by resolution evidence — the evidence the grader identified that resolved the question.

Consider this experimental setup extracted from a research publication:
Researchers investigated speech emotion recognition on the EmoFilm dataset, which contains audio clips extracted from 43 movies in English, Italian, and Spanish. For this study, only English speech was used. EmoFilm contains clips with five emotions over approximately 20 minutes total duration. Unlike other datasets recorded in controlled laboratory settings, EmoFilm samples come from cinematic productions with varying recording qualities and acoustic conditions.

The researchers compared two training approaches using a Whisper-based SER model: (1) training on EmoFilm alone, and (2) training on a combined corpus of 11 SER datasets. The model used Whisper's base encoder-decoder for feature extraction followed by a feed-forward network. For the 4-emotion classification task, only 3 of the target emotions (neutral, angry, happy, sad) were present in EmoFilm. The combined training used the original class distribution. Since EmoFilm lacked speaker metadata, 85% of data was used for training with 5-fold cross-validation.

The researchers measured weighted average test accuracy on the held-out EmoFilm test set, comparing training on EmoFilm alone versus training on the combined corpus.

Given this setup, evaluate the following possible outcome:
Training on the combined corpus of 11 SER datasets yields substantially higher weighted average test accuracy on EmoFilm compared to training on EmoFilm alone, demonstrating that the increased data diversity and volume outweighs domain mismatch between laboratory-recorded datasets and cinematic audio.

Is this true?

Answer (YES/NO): NO